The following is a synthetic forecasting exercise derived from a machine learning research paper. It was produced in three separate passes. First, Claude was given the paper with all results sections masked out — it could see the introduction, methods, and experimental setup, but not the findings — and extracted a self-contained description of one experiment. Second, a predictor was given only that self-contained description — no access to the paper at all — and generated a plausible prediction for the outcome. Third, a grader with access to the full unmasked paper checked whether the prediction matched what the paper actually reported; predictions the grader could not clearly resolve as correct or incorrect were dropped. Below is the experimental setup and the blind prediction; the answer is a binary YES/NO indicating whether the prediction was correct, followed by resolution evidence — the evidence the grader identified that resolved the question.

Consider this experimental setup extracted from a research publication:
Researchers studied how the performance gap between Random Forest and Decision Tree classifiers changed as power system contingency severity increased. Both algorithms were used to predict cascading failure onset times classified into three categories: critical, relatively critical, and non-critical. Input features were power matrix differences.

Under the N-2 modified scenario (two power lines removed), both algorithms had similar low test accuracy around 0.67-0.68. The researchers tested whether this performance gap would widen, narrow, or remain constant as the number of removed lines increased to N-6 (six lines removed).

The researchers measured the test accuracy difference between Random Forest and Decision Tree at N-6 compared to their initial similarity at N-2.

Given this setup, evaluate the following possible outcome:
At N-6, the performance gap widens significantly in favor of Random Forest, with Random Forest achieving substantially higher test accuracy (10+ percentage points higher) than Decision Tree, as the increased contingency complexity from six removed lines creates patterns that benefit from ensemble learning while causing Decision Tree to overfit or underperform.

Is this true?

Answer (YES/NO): YES